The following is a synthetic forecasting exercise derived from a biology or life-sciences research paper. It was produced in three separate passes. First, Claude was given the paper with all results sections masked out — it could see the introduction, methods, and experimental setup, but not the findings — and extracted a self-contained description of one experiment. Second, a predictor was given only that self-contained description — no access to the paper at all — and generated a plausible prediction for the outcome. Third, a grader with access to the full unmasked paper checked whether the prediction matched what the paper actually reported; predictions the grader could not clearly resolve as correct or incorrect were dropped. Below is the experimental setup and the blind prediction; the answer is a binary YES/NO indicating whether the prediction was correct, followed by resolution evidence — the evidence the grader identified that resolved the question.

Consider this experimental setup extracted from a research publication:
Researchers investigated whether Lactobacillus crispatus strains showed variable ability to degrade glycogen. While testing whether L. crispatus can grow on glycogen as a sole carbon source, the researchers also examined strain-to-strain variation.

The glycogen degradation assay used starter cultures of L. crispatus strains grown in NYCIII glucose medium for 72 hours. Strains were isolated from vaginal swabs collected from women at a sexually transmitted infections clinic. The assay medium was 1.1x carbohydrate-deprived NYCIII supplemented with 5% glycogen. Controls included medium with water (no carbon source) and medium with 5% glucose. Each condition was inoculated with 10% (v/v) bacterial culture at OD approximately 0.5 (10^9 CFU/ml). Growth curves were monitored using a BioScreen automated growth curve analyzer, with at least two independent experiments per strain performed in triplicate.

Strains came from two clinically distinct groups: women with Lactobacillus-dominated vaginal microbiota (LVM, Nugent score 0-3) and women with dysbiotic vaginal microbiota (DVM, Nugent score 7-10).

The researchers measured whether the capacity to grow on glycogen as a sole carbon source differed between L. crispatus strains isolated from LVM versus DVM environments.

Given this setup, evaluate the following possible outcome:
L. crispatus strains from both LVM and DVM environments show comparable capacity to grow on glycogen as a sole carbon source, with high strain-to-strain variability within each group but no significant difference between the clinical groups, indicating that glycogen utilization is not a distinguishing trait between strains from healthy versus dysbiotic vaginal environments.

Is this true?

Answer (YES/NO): YES